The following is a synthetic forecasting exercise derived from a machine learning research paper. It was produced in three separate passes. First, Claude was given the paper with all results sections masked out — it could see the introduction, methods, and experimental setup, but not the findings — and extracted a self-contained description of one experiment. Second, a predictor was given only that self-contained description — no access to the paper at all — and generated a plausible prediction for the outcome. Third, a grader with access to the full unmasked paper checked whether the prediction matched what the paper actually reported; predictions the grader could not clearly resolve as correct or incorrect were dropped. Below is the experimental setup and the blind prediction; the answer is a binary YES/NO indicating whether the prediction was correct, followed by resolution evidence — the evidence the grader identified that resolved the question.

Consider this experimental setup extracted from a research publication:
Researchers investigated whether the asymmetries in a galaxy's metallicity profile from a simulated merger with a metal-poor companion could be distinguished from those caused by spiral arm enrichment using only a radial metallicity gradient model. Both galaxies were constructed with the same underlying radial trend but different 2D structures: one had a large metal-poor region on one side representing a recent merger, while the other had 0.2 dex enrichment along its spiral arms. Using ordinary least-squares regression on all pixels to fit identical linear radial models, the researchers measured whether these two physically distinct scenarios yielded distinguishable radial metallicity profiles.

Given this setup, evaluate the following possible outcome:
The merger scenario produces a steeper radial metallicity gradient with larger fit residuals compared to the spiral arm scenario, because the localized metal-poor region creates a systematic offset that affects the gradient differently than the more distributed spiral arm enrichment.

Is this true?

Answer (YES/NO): NO